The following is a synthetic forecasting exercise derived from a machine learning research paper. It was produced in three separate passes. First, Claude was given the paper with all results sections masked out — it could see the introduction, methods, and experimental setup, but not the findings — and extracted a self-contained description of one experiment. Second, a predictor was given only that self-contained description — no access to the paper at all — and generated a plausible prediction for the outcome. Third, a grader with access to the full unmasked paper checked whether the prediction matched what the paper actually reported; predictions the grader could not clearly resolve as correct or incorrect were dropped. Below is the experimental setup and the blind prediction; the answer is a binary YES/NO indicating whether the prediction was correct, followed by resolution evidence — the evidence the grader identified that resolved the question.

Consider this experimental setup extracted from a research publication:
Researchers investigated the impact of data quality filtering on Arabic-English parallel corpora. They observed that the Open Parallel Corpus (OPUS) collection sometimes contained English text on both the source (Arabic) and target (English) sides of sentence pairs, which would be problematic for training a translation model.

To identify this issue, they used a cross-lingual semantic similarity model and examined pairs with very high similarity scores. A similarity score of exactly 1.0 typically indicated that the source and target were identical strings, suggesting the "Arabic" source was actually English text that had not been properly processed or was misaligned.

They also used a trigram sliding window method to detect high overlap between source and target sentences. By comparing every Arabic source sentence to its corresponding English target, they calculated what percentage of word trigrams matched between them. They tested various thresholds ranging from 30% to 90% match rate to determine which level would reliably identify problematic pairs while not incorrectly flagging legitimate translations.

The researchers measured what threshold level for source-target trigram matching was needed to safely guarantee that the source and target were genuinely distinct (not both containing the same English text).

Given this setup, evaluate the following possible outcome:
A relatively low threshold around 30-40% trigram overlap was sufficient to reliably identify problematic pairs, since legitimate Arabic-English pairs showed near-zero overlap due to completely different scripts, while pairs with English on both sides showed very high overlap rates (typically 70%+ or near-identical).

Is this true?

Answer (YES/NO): NO